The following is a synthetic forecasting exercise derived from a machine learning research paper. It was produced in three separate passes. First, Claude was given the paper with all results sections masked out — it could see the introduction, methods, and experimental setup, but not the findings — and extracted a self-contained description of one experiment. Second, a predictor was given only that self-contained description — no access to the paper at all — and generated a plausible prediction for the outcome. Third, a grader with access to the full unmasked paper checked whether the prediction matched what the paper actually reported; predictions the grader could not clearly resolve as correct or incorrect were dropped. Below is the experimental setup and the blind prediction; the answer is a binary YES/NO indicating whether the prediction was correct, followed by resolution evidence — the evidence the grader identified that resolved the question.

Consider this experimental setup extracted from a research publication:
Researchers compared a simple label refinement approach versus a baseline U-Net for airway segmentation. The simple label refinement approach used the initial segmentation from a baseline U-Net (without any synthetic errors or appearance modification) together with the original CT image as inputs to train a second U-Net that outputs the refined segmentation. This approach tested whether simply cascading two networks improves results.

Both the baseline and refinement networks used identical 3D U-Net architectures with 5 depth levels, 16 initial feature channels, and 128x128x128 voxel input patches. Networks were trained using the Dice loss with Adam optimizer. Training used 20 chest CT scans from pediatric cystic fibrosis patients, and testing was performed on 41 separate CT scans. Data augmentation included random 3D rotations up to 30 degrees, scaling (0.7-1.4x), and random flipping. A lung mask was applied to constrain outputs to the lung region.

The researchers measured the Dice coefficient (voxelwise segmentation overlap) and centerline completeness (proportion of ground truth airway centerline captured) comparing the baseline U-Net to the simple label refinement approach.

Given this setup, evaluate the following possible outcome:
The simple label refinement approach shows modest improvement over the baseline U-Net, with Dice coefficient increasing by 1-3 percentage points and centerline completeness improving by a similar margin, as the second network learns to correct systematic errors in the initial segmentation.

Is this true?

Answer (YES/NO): NO